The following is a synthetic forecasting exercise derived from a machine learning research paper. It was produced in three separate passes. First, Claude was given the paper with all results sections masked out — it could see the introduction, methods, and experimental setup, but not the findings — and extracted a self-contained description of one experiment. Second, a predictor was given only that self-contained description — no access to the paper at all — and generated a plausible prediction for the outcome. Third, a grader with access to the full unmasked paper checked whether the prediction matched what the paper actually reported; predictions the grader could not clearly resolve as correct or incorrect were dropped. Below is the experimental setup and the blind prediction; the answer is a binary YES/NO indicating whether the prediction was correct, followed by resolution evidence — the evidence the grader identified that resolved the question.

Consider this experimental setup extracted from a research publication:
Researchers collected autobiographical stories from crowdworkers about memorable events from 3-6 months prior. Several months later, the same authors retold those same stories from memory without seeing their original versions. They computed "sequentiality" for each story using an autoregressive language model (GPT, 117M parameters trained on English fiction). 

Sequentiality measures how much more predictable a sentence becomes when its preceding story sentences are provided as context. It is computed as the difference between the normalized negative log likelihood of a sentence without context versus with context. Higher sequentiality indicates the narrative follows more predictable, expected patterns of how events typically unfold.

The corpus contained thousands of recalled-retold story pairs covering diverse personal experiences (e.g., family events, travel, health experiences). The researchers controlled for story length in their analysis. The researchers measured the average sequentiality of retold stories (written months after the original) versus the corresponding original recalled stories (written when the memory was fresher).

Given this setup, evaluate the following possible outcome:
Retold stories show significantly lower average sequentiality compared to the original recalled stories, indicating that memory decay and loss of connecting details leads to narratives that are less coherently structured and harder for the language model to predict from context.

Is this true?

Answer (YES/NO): NO